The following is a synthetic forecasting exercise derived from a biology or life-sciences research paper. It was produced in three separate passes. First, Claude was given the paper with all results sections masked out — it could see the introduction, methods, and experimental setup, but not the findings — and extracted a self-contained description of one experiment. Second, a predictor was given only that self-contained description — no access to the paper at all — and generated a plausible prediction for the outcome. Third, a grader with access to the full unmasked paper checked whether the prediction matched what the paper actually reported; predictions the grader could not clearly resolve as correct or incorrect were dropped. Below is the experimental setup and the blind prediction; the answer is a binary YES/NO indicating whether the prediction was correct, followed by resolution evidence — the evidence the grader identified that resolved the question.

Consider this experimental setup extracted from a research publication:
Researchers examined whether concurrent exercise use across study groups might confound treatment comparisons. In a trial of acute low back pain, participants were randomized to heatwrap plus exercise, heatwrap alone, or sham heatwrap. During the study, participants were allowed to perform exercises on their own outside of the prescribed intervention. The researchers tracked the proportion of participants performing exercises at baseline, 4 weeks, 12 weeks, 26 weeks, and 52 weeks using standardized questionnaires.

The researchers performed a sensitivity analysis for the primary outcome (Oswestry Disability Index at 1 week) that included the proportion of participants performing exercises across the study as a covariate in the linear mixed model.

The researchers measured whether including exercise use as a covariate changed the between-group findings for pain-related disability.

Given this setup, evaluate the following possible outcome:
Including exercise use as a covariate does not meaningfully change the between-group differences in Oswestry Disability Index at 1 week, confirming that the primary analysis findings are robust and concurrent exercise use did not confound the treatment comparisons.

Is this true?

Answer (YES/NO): YES